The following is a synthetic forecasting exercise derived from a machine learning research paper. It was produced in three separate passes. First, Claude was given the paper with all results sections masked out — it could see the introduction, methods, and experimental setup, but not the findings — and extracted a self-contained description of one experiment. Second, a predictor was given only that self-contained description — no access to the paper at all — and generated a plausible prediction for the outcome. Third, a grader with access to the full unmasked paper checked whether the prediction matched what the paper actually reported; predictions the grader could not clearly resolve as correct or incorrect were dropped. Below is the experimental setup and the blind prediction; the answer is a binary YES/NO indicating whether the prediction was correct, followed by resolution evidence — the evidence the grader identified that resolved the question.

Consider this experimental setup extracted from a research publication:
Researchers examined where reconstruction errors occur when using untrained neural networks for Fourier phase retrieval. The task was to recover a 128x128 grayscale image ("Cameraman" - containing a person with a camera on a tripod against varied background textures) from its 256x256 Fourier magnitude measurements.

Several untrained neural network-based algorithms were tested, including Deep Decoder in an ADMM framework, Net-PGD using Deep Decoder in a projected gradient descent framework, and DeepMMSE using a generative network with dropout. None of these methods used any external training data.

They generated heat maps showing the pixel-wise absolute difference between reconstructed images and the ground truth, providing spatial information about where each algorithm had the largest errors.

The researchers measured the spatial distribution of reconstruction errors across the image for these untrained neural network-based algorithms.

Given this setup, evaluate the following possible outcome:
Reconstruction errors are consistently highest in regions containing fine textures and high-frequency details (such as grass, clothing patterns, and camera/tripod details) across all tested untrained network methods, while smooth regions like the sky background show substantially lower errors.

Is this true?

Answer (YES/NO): YES